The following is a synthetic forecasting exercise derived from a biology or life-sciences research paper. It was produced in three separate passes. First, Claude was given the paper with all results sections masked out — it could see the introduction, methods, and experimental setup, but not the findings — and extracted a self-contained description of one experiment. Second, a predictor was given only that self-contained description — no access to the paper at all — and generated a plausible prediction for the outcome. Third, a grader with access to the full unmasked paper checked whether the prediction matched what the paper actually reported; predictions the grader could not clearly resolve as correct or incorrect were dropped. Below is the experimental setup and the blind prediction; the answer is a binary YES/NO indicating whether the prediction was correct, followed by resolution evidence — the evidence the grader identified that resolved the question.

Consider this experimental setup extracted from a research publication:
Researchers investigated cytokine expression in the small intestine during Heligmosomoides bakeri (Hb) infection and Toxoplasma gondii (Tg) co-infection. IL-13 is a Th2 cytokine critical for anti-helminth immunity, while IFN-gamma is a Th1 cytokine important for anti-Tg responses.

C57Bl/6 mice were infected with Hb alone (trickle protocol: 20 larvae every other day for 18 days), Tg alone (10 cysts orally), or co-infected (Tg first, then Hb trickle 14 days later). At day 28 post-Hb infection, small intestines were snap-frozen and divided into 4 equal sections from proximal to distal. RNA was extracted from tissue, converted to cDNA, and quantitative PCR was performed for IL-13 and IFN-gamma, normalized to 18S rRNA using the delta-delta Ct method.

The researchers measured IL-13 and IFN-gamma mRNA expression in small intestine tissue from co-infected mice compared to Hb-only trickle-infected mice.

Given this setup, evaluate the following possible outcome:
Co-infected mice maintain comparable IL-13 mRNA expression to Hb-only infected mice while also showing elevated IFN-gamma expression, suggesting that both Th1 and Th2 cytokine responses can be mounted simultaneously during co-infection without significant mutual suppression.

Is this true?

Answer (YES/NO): YES